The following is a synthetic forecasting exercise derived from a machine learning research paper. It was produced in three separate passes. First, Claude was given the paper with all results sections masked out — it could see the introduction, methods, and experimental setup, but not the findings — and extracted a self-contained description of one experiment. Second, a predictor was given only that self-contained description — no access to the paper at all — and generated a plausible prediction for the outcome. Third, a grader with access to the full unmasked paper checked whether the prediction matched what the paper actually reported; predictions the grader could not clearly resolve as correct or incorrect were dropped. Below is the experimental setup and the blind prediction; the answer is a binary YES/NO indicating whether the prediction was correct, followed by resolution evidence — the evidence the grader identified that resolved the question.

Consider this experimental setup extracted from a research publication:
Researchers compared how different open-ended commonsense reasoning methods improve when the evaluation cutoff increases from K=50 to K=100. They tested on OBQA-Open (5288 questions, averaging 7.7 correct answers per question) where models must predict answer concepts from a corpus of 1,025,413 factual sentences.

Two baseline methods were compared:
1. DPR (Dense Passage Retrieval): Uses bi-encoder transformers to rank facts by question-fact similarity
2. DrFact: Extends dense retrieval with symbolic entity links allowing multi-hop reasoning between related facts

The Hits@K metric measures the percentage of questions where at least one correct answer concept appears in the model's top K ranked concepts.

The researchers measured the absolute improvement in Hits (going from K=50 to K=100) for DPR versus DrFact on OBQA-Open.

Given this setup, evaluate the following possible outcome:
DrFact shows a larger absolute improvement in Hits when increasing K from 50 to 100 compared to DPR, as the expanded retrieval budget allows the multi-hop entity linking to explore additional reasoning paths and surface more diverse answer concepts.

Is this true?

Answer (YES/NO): NO